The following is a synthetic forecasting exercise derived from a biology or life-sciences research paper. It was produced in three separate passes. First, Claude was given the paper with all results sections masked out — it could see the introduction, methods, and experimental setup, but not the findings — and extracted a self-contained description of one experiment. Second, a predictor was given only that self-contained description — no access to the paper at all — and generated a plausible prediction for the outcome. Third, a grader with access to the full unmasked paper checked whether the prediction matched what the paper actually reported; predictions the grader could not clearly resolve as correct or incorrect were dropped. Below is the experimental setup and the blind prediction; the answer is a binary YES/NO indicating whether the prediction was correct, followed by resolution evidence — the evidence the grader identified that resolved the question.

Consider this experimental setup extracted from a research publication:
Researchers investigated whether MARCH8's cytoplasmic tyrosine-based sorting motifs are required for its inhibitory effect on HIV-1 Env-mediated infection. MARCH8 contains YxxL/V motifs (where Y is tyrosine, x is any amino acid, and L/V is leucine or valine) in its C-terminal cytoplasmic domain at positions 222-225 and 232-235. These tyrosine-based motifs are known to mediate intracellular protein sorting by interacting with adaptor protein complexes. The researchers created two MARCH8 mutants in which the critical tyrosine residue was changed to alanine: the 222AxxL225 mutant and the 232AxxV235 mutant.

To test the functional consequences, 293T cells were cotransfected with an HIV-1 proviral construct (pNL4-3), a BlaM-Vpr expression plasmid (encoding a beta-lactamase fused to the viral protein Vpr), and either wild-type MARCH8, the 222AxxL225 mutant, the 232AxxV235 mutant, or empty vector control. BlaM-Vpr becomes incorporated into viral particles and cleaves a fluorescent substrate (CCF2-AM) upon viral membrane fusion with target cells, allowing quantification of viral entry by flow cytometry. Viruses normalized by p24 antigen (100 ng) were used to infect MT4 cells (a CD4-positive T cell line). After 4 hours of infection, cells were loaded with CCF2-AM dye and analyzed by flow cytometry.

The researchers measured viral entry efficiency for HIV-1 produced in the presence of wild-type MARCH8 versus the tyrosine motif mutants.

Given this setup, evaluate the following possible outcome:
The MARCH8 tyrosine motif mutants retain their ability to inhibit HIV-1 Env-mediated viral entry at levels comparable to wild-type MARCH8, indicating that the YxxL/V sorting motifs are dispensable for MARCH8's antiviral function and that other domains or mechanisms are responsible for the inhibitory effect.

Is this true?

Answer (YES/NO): NO